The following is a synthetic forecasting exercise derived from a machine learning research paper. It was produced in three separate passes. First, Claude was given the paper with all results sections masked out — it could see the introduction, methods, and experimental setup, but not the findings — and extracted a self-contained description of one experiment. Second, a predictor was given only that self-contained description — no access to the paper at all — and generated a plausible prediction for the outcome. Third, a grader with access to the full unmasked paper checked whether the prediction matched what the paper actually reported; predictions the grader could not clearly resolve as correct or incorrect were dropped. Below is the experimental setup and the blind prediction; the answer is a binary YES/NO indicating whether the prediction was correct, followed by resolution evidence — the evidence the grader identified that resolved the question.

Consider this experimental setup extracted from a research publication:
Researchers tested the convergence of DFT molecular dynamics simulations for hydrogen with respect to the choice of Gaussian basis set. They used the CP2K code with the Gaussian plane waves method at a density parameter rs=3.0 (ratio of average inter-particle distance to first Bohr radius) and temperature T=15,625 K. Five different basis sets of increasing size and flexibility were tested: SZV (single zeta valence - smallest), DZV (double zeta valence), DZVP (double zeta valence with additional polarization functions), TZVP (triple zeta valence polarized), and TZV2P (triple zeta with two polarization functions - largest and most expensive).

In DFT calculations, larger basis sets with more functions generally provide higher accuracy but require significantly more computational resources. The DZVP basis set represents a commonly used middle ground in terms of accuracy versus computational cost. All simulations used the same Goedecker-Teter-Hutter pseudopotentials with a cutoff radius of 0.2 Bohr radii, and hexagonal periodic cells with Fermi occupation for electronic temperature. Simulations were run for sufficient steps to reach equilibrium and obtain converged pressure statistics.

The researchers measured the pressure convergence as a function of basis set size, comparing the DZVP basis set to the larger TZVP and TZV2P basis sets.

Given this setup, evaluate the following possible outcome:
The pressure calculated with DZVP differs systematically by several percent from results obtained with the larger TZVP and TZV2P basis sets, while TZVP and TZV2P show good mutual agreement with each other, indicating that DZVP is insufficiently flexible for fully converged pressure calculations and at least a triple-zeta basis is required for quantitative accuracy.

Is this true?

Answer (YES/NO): NO